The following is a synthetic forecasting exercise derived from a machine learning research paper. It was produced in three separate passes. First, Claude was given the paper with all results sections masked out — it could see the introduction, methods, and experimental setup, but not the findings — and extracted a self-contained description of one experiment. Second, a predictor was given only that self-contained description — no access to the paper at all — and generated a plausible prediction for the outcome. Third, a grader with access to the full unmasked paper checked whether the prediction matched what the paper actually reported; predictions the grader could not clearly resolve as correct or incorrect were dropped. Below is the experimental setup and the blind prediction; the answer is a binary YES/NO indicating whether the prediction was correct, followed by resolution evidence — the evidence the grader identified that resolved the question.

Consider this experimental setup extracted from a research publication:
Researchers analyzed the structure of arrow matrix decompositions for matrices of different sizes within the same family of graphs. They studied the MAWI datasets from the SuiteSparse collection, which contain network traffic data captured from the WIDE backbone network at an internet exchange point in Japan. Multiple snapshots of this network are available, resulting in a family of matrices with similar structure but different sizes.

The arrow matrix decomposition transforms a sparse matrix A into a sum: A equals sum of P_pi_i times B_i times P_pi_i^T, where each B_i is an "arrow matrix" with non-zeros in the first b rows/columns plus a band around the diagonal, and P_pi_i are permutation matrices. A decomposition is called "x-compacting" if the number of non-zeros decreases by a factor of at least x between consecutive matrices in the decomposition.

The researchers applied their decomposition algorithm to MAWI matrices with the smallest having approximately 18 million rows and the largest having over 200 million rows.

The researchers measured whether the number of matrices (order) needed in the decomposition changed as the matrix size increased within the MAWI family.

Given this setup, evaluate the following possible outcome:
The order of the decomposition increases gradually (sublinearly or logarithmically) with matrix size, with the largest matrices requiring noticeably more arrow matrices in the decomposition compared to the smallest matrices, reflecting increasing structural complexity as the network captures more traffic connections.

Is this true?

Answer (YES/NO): NO